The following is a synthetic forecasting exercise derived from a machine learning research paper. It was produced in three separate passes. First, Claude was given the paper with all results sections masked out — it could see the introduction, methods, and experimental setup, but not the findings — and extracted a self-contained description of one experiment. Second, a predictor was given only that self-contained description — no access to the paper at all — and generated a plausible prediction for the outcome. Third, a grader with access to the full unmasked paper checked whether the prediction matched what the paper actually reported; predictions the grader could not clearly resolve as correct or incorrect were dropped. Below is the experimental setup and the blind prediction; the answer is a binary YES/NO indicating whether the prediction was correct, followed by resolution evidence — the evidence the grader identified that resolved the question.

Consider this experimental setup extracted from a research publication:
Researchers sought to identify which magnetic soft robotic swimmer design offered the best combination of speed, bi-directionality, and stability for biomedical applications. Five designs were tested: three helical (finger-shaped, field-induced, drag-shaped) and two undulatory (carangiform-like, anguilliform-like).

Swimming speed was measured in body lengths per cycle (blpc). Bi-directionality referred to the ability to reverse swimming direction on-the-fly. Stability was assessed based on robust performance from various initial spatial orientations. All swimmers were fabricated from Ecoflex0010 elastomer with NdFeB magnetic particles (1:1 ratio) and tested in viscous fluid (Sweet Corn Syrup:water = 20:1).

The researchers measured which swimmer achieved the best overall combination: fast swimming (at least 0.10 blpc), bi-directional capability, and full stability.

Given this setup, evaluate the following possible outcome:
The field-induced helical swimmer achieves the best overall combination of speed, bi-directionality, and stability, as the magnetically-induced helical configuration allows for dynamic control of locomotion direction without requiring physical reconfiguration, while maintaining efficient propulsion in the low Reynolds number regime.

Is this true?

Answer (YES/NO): NO